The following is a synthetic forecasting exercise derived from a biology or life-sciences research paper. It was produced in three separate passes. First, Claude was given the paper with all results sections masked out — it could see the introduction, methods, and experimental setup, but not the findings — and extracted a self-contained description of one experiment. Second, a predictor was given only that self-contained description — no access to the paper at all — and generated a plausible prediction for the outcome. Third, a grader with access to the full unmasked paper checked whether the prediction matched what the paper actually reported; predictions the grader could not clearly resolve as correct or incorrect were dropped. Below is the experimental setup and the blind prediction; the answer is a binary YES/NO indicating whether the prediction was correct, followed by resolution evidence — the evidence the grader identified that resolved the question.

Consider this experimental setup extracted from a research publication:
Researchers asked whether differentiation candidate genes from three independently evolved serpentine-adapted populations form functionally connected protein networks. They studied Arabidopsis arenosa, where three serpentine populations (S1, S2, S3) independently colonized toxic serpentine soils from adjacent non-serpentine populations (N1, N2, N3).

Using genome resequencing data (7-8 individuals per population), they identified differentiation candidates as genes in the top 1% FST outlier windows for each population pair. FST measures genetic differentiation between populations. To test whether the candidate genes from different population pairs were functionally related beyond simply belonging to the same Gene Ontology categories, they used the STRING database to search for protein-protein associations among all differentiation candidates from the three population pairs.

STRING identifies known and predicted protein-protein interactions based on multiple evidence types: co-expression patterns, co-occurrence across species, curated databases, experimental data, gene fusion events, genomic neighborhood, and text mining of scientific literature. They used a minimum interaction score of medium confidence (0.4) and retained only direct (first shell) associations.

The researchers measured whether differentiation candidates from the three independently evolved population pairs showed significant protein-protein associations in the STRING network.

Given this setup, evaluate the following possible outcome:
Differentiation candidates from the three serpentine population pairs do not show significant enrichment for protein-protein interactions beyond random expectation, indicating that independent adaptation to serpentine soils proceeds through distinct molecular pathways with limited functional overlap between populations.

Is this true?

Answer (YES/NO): NO